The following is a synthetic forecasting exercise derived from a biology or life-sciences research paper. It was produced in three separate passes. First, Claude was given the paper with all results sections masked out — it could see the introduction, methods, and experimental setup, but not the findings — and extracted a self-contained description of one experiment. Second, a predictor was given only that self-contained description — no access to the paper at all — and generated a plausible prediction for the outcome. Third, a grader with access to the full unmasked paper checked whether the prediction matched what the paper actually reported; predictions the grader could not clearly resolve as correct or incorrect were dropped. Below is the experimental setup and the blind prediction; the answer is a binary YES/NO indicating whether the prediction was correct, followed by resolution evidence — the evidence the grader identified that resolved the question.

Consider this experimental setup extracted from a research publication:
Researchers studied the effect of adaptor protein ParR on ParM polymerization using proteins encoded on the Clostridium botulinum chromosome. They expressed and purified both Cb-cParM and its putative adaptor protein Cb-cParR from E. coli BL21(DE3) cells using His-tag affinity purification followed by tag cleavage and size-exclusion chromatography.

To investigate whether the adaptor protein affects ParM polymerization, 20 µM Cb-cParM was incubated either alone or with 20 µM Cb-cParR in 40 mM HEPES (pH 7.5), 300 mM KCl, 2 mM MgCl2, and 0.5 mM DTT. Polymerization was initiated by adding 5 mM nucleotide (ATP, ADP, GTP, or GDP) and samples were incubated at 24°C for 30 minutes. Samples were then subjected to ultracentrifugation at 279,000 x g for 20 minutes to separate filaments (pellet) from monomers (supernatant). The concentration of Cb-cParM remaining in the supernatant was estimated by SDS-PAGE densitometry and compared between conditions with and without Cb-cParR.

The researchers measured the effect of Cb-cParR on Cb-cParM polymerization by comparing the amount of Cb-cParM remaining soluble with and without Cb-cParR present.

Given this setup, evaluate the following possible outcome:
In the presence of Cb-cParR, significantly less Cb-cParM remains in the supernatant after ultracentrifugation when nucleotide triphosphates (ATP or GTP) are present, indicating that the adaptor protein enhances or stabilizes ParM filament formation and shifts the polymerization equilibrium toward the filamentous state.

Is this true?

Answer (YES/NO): NO